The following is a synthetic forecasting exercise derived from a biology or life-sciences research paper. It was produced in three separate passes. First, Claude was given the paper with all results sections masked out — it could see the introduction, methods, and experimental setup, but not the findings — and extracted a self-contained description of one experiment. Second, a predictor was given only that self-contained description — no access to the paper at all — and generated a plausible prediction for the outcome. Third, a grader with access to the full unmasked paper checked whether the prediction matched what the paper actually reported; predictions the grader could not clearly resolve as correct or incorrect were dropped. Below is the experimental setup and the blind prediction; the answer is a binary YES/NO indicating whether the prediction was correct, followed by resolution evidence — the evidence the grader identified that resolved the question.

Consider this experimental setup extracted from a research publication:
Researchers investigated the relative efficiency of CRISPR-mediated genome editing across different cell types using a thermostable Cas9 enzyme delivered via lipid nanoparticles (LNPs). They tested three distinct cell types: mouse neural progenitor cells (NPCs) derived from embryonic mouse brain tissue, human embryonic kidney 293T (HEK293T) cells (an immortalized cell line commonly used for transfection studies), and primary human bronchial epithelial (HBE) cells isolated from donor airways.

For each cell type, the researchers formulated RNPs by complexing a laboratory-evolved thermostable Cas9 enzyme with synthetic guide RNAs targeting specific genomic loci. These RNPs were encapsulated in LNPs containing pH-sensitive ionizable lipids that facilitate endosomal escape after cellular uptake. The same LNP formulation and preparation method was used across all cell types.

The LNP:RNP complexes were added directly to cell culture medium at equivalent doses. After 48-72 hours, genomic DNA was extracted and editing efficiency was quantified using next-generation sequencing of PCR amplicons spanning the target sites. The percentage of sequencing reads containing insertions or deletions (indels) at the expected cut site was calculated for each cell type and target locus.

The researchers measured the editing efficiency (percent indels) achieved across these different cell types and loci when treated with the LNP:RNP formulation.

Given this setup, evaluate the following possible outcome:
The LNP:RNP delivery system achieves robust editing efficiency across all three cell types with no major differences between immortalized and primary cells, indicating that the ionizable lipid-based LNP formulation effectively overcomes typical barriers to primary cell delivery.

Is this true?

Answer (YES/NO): NO